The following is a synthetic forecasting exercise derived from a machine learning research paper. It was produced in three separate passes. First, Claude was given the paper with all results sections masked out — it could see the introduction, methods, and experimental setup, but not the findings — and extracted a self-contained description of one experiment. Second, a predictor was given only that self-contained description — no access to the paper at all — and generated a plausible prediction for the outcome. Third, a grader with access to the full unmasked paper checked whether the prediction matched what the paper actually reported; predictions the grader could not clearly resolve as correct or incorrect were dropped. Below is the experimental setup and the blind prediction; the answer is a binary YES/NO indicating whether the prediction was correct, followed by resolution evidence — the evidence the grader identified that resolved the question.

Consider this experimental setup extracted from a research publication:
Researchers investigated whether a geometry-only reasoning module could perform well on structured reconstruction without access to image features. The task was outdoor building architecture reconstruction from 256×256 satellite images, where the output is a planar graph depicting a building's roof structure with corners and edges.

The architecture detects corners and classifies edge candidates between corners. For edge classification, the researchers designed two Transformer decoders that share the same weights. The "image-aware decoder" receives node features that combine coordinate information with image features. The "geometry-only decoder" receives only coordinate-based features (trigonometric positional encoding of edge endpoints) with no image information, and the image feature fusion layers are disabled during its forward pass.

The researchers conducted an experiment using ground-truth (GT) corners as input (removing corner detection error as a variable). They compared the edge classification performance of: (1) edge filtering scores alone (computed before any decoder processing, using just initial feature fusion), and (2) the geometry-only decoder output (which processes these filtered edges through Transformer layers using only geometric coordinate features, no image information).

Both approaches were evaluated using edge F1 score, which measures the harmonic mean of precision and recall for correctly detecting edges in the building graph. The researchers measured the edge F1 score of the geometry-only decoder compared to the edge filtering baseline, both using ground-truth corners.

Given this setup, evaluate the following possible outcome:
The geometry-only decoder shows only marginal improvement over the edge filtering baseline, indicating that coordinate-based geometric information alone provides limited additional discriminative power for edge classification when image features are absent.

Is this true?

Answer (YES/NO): NO